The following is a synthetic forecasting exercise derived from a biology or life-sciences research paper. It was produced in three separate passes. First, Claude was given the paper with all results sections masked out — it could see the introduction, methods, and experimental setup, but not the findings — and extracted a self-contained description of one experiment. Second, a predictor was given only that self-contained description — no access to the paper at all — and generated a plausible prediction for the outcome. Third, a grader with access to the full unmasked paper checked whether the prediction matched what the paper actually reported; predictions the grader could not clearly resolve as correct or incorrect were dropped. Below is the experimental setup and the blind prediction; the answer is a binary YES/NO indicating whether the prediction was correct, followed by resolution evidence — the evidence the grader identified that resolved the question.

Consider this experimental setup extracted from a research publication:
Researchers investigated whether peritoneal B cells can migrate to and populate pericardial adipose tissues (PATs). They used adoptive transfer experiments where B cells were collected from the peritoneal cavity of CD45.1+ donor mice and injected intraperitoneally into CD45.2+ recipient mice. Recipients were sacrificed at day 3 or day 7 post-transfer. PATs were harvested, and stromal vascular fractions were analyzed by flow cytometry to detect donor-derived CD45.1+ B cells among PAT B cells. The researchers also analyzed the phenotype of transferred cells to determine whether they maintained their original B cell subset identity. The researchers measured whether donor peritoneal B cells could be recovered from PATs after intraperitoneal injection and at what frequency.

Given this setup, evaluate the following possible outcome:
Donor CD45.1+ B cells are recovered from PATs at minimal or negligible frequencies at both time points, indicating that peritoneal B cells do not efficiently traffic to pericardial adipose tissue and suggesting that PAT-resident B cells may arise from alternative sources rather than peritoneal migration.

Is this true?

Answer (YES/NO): YES